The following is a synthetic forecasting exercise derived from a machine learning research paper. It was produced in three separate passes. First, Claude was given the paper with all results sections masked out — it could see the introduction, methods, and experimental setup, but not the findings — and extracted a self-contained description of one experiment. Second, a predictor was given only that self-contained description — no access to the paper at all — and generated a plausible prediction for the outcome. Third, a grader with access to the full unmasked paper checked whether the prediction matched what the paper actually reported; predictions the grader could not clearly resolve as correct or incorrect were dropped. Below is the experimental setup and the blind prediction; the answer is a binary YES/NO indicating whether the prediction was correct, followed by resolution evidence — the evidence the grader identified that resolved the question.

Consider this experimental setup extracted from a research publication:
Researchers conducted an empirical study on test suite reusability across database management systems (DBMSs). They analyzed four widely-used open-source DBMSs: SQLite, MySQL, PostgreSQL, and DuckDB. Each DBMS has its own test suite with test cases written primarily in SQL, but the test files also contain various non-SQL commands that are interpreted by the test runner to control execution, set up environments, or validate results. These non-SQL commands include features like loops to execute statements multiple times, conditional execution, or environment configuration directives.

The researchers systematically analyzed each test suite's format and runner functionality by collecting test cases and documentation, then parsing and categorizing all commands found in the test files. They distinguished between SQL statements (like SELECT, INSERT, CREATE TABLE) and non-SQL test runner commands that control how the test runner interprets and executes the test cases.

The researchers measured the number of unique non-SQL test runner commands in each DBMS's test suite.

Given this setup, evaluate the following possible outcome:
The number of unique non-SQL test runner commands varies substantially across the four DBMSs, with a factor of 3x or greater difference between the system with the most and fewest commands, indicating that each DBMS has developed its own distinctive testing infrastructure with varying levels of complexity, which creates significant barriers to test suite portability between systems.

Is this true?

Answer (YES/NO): YES